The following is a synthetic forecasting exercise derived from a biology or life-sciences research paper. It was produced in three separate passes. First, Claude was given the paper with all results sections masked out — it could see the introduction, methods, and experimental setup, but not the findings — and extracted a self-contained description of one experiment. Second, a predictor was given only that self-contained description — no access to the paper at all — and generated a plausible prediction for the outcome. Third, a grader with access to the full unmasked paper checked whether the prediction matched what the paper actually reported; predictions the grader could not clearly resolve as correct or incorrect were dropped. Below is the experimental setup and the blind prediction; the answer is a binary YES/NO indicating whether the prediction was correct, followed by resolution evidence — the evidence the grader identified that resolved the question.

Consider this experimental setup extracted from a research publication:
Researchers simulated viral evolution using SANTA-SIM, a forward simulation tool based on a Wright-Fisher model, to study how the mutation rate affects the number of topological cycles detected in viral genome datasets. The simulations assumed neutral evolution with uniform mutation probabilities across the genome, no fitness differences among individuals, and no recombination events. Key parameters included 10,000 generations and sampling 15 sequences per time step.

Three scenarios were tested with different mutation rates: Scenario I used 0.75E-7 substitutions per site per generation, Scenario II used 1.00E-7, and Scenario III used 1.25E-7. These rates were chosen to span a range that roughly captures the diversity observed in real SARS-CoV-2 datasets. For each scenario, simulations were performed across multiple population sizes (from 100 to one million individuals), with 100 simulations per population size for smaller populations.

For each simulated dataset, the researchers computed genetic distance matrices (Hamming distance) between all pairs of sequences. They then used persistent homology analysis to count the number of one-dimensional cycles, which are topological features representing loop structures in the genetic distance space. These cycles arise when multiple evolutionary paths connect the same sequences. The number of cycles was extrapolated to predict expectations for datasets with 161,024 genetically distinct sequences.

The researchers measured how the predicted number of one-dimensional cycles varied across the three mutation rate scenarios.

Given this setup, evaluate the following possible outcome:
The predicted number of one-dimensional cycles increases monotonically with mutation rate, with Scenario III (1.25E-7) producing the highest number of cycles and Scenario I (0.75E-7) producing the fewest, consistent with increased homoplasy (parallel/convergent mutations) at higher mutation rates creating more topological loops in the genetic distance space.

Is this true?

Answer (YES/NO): NO